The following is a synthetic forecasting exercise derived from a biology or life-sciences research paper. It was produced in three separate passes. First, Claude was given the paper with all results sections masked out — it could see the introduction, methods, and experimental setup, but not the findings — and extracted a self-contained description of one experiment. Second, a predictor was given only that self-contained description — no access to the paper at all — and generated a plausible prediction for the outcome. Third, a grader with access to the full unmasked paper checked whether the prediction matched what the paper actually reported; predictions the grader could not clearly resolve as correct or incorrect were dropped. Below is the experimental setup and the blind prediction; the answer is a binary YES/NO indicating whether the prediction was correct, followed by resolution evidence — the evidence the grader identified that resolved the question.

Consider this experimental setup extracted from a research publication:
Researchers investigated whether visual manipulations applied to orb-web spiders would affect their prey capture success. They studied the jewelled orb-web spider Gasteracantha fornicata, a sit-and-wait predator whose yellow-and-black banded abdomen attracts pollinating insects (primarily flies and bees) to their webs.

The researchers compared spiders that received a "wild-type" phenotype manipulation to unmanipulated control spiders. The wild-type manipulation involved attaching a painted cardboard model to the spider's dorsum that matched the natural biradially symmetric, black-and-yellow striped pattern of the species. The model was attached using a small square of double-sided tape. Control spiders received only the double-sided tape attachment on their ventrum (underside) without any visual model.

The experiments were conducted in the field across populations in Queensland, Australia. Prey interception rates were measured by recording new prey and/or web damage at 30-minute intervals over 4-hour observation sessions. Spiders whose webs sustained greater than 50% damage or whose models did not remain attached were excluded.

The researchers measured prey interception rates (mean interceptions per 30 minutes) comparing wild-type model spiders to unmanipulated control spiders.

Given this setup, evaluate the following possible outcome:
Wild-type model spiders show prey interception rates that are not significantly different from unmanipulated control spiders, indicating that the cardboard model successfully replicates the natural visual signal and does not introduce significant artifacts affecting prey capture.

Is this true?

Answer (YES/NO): YES